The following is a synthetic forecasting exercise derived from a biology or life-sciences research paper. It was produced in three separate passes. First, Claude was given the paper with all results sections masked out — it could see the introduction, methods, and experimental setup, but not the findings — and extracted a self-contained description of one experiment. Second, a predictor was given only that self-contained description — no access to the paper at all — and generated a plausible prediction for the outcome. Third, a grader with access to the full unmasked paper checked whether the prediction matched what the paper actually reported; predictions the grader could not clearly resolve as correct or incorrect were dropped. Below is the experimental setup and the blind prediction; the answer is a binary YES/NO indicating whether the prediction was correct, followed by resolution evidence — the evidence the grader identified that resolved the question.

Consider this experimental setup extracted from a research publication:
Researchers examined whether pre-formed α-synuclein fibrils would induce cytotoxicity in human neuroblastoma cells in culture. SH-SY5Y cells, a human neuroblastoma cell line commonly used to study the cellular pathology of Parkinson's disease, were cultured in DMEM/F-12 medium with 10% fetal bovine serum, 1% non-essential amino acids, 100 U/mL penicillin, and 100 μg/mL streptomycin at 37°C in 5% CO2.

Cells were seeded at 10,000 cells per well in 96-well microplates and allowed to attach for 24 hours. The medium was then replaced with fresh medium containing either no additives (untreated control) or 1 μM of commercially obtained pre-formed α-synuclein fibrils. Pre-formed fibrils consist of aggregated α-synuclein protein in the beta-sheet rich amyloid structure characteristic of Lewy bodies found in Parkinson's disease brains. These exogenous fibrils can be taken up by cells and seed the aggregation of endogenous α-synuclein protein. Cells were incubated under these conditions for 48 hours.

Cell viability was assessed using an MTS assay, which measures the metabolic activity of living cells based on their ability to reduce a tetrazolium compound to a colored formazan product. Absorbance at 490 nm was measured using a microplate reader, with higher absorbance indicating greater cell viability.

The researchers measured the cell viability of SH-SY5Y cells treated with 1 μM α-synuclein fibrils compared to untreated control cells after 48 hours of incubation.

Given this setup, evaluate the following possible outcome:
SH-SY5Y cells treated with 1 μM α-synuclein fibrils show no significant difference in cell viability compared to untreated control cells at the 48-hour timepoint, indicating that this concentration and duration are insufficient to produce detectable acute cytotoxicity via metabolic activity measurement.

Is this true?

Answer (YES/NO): NO